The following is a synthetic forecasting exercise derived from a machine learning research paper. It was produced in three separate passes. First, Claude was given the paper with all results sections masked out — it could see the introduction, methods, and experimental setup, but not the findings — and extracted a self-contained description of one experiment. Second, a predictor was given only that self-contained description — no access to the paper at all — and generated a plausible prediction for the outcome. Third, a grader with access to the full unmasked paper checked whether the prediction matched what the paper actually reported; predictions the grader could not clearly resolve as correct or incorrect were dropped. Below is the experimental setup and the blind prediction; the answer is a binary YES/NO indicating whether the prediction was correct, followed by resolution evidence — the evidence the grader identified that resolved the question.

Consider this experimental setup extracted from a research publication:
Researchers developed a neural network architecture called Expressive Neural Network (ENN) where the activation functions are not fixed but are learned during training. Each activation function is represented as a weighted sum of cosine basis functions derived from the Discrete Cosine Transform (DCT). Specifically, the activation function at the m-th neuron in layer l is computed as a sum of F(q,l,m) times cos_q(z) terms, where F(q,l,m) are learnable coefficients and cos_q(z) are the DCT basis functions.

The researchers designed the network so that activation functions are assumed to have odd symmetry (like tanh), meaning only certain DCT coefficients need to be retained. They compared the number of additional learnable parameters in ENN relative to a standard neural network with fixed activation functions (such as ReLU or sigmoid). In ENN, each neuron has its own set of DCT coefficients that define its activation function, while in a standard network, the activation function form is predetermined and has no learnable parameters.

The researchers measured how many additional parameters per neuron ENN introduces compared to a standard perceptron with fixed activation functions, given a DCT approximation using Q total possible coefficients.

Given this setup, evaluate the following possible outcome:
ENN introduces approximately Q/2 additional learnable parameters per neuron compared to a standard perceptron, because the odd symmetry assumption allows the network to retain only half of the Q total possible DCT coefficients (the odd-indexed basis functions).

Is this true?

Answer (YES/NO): YES